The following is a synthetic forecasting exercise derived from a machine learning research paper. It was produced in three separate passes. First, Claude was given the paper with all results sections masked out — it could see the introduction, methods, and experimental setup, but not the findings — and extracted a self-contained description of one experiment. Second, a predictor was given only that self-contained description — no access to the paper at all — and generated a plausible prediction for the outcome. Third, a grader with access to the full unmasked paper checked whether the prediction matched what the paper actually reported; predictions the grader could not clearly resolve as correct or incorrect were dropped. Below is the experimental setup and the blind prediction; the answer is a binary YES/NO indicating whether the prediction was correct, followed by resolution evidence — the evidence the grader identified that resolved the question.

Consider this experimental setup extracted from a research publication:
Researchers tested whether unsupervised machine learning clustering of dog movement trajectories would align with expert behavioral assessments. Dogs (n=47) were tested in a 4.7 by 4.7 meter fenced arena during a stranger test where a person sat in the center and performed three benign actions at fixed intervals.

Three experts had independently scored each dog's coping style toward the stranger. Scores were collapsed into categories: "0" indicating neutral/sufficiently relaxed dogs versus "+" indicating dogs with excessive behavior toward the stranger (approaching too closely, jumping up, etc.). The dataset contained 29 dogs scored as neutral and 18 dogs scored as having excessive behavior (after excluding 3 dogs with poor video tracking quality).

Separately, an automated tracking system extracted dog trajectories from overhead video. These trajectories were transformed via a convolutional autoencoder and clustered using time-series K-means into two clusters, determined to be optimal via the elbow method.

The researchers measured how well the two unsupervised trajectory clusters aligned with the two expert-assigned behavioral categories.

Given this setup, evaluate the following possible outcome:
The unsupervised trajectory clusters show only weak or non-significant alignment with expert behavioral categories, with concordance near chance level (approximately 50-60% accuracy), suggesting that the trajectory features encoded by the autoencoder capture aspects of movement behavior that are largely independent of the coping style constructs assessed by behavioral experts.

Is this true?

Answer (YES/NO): NO